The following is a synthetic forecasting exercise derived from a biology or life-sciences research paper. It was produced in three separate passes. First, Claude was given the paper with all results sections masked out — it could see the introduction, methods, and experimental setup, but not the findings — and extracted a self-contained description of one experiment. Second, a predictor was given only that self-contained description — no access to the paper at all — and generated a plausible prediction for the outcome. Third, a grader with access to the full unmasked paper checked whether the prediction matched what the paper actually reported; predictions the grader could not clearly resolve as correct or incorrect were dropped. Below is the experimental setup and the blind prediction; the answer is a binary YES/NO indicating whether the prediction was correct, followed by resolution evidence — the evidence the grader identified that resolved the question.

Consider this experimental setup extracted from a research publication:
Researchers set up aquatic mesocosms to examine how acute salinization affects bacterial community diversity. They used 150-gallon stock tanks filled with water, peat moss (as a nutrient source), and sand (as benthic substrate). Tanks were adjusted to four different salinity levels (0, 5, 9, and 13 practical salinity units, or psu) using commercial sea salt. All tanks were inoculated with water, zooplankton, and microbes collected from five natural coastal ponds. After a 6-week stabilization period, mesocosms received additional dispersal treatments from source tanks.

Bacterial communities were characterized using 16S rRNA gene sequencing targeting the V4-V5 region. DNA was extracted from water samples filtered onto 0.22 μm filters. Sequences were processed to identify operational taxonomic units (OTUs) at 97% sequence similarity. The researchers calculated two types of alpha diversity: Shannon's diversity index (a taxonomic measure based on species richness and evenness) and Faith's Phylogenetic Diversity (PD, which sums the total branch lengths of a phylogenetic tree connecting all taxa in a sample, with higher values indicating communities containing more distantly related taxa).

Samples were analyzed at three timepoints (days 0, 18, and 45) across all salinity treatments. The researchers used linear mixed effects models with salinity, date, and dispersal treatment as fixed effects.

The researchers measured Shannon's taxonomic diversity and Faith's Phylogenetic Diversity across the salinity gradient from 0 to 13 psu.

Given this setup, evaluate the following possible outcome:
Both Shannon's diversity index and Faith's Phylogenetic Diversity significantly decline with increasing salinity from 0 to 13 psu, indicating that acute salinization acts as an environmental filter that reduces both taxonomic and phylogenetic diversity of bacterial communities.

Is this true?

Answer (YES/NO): YES